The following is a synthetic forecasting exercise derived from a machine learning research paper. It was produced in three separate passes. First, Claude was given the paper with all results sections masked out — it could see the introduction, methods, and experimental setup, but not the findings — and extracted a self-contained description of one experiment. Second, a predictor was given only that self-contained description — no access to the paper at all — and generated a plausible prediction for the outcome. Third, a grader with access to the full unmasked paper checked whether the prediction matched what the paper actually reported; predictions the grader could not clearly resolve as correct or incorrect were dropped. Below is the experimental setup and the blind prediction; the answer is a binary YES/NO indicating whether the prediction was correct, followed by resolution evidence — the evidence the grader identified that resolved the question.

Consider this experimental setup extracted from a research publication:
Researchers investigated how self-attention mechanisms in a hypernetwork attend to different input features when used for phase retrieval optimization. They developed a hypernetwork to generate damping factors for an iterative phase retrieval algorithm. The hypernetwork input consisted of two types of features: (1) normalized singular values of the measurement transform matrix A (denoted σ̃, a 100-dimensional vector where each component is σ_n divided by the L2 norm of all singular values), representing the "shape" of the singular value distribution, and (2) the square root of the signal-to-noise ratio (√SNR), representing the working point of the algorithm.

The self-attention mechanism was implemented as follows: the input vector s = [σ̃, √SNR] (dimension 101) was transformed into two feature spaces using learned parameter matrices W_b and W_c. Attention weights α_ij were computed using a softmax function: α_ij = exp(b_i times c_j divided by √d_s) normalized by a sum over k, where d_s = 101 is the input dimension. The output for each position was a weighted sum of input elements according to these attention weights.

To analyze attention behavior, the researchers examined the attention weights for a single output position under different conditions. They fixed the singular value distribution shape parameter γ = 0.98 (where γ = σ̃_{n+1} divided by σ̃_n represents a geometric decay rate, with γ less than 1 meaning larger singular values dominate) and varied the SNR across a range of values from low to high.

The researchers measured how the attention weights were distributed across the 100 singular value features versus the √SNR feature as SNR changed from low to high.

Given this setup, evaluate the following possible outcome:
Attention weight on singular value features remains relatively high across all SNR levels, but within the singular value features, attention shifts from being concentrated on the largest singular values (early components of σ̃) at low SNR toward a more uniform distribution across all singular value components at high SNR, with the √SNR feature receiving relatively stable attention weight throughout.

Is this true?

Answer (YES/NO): NO